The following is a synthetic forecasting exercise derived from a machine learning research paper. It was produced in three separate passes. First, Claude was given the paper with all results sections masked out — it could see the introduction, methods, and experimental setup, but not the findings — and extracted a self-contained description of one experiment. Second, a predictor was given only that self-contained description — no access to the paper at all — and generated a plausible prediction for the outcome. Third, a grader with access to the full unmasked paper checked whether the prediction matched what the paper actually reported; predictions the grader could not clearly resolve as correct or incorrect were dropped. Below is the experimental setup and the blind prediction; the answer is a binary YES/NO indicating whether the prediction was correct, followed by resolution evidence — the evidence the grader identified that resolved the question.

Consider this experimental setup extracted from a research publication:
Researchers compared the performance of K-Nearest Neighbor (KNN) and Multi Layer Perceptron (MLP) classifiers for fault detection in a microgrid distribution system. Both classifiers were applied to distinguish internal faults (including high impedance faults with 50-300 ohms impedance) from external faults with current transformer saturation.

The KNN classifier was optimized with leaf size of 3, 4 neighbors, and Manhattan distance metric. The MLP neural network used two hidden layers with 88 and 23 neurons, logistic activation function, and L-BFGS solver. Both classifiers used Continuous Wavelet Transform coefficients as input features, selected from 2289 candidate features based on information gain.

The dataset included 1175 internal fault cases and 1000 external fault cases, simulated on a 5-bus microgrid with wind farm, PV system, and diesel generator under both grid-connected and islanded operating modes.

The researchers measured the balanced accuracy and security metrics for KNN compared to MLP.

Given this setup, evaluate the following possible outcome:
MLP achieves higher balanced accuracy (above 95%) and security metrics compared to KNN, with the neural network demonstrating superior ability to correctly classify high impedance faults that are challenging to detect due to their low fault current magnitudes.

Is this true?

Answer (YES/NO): NO